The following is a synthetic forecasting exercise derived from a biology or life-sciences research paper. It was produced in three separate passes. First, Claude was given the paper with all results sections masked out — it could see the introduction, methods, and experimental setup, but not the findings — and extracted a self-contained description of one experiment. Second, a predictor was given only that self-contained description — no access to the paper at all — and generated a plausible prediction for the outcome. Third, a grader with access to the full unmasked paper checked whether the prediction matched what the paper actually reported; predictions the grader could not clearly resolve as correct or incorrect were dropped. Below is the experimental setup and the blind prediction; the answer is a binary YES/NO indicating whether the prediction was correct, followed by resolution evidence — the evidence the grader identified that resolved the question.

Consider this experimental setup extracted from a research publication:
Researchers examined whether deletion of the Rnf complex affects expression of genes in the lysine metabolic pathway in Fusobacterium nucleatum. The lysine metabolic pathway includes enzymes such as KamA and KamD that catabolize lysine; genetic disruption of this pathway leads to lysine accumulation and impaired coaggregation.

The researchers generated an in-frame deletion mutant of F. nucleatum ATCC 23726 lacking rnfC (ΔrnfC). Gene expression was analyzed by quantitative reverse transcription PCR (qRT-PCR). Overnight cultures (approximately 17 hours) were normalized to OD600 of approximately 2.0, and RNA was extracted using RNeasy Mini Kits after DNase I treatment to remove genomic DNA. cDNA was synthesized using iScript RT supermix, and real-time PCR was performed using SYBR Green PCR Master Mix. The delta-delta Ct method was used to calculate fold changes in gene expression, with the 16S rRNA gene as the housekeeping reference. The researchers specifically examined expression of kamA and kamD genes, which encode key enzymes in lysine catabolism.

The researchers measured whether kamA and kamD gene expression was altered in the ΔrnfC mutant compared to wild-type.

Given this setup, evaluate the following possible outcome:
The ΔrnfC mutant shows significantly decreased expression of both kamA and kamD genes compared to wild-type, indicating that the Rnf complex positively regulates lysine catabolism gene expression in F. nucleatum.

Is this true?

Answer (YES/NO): YES